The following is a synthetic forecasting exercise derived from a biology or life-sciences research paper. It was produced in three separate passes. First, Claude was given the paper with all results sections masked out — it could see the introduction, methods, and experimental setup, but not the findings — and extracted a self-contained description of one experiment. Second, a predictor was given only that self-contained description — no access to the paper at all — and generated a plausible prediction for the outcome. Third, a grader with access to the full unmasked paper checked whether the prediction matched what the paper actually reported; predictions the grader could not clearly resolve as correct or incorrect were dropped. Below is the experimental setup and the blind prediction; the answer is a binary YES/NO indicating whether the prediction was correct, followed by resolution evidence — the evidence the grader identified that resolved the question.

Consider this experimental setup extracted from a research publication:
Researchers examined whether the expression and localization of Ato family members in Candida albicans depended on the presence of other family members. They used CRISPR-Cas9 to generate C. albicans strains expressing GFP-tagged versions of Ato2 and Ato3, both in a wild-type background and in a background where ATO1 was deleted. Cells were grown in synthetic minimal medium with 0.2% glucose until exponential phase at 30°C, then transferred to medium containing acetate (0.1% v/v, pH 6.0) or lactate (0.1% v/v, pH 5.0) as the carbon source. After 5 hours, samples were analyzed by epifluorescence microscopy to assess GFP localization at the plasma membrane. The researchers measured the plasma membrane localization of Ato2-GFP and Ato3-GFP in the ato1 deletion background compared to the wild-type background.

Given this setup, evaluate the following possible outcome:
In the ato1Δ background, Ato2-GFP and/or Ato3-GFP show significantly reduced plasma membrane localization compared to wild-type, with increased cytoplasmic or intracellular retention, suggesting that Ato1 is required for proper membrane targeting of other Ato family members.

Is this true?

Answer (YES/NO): YES